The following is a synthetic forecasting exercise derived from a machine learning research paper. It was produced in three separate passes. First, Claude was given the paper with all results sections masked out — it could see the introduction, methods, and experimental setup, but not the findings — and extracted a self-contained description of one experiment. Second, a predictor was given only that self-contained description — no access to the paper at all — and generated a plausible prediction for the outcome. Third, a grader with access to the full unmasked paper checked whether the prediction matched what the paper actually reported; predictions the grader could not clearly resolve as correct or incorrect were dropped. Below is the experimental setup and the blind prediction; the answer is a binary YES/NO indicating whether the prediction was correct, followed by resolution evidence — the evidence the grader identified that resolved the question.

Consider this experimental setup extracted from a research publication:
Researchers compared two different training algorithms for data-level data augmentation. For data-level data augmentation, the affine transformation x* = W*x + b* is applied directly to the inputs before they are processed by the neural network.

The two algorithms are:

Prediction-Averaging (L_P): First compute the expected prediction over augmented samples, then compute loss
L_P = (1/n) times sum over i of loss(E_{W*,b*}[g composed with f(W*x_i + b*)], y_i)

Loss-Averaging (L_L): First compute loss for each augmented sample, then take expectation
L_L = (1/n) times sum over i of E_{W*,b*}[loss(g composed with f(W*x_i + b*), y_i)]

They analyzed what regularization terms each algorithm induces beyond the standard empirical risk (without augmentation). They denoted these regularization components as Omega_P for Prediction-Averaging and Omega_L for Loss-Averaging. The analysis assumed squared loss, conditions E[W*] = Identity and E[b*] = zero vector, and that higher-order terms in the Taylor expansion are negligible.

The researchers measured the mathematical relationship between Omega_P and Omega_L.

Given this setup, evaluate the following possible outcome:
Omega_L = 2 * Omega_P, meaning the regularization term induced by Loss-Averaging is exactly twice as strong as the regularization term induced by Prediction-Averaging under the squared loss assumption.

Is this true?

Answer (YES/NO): NO